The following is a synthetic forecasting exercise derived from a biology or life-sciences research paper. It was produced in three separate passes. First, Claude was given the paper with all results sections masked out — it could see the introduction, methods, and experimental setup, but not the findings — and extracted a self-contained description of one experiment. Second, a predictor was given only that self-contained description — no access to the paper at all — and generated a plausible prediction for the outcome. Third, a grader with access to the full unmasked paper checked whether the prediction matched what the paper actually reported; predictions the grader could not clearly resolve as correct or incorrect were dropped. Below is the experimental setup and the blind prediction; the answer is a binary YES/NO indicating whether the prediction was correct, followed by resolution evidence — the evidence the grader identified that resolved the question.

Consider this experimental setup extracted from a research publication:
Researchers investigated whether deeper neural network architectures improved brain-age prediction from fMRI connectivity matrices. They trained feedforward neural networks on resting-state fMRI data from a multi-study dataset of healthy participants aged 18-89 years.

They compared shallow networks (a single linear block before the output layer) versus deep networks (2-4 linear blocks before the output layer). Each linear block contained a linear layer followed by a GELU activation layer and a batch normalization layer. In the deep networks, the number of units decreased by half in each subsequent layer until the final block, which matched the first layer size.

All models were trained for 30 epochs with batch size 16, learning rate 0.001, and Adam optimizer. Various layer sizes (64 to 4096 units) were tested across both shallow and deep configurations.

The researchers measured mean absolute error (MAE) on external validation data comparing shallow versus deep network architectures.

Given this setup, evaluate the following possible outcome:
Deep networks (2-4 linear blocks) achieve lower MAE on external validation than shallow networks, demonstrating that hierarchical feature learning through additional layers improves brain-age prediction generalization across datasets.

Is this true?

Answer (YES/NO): YES